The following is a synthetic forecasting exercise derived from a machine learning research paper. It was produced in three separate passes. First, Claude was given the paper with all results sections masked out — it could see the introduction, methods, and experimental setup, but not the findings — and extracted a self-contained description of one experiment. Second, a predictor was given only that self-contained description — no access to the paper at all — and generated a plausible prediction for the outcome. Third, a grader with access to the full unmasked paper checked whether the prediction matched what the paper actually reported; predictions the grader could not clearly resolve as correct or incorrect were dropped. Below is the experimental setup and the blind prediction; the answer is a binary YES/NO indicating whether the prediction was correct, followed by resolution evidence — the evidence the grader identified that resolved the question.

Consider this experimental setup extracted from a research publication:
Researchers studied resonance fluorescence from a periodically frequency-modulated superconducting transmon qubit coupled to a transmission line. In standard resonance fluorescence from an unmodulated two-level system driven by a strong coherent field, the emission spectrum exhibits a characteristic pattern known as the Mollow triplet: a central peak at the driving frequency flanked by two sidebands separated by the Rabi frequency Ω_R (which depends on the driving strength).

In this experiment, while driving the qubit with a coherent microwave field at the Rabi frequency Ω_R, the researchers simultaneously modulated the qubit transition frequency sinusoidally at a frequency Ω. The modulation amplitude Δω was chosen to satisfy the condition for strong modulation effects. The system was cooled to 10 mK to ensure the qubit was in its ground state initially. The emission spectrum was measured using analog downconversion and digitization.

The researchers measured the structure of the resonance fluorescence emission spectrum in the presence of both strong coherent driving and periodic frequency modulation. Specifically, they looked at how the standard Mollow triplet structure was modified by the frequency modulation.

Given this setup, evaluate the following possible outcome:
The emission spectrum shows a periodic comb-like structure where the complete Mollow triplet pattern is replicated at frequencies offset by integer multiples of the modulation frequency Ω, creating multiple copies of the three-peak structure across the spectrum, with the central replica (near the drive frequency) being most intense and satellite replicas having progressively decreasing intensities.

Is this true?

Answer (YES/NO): NO